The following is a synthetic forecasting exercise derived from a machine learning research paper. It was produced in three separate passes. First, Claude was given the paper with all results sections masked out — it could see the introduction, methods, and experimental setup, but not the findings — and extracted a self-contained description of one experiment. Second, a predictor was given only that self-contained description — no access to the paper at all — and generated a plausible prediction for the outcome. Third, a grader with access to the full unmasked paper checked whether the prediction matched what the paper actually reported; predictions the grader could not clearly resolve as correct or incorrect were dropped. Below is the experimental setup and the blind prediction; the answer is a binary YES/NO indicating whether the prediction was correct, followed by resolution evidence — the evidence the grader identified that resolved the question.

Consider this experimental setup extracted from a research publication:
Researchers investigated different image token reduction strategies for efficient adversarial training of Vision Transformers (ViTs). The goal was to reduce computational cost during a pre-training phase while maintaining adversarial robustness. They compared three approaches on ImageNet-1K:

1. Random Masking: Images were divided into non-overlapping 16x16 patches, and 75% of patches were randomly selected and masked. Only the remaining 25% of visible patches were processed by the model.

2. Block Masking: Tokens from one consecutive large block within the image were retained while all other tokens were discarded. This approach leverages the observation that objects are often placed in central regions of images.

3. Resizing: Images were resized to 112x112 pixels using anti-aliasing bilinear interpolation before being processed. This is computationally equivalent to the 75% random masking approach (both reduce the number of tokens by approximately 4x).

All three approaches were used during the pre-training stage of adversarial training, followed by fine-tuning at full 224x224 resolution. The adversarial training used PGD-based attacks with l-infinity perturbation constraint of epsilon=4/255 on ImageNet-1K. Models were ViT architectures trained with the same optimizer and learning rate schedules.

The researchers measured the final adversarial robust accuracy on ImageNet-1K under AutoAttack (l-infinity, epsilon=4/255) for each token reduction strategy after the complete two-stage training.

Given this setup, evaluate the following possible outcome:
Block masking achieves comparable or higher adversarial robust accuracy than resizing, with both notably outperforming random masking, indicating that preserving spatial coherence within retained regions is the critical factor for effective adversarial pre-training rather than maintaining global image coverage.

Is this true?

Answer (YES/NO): NO